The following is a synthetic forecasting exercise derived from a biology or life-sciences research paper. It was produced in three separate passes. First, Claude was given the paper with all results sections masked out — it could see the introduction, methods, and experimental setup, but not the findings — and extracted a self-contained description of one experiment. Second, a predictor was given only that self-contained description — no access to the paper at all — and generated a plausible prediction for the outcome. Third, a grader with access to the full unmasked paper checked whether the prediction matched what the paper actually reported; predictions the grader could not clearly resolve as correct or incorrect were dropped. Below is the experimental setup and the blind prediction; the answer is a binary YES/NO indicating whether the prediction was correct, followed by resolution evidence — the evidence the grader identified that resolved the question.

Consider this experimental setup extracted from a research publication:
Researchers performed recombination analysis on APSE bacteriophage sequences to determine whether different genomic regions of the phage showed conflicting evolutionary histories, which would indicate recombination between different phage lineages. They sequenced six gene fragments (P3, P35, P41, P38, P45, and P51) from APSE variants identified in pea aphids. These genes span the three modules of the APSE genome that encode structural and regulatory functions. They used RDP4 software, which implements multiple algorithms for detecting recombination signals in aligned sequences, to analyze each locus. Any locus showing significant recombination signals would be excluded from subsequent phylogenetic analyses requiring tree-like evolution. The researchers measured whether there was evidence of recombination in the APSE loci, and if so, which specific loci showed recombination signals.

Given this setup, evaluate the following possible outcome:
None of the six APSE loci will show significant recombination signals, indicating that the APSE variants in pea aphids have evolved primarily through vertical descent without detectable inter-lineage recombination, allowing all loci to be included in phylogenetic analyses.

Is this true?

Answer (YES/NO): NO